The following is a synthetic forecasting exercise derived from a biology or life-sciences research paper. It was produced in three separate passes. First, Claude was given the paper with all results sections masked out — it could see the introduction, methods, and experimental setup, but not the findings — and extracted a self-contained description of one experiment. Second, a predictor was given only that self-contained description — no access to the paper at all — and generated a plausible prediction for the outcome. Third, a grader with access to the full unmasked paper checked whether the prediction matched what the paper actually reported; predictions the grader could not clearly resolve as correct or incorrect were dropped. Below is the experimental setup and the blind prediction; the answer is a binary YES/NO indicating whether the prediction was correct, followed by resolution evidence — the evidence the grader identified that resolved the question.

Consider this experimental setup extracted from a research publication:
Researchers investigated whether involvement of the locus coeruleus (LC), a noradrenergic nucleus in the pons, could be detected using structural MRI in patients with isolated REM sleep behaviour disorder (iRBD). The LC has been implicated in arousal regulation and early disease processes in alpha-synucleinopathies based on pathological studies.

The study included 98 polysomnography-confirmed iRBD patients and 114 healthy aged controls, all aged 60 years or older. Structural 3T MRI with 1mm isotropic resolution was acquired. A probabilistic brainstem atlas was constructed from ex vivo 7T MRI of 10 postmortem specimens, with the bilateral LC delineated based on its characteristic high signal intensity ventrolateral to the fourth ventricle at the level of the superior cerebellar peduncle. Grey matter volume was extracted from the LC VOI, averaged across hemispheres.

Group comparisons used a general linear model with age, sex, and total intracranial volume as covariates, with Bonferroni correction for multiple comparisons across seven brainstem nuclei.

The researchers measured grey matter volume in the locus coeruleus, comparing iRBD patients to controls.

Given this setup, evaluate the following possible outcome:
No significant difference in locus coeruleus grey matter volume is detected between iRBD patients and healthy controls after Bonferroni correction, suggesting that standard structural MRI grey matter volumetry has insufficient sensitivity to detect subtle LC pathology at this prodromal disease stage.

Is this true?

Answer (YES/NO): YES